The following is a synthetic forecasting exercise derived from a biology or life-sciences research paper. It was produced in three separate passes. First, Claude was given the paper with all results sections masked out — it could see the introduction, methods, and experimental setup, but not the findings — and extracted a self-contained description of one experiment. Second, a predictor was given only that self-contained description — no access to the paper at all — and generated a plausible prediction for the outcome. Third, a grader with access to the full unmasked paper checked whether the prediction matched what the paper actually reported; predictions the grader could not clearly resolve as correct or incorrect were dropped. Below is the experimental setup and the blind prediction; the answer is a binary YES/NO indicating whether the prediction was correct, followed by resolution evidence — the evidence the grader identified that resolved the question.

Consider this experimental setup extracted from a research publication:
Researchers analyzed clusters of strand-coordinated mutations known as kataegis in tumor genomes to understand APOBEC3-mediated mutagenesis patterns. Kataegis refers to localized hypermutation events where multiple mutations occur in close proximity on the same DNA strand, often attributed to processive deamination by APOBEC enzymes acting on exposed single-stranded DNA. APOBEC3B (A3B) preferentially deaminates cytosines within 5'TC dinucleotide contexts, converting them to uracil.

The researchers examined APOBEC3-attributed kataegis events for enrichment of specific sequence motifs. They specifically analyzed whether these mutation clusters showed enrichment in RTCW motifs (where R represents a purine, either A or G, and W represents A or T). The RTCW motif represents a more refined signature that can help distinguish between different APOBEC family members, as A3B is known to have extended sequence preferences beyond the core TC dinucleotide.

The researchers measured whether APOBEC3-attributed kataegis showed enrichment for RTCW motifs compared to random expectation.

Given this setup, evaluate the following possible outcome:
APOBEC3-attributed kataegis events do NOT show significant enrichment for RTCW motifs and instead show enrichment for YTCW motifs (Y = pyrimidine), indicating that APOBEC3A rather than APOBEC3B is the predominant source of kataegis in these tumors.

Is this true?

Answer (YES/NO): NO